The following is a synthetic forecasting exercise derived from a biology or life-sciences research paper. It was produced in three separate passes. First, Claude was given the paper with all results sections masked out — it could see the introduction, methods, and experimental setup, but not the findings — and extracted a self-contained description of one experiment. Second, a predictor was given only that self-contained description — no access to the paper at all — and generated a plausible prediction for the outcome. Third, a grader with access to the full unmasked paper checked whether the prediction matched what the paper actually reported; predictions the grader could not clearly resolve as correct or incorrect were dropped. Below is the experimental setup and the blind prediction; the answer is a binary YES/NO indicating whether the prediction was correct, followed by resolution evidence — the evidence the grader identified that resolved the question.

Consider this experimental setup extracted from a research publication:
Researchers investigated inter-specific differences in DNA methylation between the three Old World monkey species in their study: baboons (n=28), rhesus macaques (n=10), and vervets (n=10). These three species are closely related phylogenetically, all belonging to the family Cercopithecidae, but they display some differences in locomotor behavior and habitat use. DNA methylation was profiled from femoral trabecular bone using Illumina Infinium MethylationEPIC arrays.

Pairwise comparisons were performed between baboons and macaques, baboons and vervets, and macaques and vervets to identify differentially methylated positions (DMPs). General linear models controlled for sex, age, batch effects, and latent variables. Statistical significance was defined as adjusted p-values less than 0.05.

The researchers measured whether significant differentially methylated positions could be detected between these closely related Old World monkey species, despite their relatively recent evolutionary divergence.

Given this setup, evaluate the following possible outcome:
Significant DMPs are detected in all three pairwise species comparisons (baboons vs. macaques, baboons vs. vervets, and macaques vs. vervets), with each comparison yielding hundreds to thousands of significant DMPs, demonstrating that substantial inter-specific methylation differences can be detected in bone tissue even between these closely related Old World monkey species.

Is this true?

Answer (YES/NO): YES